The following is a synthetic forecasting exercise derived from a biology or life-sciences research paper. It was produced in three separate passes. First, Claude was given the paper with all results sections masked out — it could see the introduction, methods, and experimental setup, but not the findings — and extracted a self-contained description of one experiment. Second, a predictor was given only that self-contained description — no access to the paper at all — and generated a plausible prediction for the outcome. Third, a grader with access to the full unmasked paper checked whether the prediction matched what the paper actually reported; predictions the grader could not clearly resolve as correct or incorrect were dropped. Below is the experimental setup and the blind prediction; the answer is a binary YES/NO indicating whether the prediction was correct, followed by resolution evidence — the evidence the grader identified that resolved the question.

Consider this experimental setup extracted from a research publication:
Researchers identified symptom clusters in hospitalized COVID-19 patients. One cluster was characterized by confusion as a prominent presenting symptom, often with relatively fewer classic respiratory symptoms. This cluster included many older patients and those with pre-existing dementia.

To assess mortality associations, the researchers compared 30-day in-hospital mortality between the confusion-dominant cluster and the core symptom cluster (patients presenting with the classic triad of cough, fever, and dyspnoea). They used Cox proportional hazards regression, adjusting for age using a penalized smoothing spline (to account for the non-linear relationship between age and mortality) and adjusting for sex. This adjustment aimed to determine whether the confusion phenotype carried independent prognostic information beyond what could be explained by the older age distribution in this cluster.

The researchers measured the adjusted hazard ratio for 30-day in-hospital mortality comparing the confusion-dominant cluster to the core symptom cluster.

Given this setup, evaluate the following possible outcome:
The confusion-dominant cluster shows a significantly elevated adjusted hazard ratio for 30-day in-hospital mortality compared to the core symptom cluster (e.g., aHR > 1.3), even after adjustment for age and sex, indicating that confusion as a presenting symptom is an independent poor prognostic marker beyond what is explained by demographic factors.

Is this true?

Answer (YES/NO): NO